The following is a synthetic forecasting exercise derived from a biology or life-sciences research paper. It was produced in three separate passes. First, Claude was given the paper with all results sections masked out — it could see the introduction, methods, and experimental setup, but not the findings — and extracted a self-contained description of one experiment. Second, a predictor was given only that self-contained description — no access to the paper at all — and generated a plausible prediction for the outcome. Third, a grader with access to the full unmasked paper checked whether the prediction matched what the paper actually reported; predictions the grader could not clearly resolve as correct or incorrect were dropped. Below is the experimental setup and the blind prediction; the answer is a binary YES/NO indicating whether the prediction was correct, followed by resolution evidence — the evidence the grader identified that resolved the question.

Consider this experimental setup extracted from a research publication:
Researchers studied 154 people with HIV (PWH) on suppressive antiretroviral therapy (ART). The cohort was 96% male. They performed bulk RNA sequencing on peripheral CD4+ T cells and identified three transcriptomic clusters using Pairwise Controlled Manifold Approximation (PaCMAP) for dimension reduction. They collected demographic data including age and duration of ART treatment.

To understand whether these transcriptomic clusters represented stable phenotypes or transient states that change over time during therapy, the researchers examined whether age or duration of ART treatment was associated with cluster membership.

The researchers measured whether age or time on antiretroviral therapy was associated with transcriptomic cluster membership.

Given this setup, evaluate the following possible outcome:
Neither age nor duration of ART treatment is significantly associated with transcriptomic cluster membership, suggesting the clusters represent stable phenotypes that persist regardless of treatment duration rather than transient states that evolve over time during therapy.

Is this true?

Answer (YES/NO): YES